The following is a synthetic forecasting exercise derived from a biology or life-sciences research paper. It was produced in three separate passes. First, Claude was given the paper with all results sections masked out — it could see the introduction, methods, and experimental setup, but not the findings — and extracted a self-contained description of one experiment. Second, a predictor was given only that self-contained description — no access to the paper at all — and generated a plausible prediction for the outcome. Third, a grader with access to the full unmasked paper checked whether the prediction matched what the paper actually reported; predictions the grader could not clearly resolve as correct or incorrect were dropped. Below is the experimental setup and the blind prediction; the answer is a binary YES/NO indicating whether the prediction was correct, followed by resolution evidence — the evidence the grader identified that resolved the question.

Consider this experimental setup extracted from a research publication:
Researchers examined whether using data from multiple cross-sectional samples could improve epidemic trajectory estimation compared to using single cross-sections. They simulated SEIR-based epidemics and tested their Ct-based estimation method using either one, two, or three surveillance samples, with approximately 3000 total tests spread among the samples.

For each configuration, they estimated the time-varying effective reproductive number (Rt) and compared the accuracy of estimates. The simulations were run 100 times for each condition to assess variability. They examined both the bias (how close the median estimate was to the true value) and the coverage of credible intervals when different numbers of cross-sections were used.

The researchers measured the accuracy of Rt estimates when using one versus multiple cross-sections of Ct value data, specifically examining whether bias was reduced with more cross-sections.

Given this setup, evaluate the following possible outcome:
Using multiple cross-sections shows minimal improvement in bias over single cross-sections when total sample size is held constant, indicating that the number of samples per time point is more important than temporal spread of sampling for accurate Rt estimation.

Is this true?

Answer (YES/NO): NO